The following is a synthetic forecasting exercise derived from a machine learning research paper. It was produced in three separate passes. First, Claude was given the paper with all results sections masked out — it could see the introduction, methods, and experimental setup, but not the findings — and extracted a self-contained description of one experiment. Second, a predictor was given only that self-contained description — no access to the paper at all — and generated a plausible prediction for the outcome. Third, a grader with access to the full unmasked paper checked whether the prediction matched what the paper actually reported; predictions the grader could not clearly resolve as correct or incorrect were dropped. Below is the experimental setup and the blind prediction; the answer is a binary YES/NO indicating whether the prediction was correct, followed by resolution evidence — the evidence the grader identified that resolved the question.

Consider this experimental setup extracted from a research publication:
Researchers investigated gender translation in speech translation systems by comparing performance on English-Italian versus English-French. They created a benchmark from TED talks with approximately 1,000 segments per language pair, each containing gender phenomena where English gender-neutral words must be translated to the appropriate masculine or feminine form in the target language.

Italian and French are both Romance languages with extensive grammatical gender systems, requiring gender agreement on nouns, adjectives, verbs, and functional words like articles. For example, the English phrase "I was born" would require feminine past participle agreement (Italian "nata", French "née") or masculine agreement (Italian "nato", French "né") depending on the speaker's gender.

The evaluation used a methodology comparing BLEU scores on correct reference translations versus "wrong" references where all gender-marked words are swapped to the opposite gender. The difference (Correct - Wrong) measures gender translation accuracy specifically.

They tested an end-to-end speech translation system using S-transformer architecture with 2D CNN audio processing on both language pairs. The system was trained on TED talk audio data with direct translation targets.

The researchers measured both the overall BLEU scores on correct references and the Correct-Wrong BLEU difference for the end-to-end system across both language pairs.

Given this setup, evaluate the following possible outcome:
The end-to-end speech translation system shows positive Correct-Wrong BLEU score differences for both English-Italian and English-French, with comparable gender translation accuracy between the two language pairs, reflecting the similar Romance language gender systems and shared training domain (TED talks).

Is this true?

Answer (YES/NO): YES